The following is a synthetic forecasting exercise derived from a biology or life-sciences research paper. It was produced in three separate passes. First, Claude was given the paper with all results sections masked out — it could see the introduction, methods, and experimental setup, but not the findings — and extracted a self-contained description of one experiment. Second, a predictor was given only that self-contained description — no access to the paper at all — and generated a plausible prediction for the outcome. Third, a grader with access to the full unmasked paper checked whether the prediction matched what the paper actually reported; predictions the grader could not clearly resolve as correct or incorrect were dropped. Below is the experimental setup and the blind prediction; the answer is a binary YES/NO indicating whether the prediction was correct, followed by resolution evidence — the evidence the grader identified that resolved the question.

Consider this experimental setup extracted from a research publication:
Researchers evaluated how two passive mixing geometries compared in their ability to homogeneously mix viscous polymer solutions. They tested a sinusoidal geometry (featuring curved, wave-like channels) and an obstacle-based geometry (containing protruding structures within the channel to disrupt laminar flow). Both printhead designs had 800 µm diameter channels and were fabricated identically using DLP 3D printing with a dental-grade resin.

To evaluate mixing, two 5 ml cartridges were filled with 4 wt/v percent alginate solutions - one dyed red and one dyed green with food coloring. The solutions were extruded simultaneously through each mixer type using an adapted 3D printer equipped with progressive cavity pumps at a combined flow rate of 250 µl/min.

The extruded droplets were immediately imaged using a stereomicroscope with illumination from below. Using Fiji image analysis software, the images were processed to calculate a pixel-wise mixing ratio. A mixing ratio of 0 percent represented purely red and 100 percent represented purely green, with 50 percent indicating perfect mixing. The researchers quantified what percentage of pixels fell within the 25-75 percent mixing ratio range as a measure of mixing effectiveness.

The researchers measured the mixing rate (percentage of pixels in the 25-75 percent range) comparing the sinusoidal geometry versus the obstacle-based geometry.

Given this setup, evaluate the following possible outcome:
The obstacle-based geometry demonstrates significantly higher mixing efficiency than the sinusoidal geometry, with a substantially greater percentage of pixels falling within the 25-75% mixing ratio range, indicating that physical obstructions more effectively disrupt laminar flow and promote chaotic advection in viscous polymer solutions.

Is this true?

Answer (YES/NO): YES